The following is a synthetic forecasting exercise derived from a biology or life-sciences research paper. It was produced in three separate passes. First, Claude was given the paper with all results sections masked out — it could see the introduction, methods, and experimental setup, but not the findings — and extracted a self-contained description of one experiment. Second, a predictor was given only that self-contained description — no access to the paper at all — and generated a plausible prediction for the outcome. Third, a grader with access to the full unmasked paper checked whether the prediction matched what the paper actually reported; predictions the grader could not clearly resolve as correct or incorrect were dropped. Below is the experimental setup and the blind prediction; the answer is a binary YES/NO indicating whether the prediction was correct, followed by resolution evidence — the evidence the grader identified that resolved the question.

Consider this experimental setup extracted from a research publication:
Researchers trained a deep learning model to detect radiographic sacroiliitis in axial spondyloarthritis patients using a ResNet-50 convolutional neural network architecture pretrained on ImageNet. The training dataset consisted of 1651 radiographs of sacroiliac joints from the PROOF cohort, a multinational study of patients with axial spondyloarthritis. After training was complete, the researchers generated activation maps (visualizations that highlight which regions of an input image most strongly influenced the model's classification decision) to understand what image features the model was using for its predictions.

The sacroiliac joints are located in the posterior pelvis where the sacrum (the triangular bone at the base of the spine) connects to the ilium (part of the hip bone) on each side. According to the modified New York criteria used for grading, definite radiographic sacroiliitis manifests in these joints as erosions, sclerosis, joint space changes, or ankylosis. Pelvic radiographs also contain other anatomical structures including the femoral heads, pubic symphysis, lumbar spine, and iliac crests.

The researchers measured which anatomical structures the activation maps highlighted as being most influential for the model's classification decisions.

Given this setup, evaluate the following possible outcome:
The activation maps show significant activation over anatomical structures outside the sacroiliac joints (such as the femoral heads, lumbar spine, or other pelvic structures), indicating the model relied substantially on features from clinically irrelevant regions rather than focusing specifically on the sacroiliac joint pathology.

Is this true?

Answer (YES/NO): NO